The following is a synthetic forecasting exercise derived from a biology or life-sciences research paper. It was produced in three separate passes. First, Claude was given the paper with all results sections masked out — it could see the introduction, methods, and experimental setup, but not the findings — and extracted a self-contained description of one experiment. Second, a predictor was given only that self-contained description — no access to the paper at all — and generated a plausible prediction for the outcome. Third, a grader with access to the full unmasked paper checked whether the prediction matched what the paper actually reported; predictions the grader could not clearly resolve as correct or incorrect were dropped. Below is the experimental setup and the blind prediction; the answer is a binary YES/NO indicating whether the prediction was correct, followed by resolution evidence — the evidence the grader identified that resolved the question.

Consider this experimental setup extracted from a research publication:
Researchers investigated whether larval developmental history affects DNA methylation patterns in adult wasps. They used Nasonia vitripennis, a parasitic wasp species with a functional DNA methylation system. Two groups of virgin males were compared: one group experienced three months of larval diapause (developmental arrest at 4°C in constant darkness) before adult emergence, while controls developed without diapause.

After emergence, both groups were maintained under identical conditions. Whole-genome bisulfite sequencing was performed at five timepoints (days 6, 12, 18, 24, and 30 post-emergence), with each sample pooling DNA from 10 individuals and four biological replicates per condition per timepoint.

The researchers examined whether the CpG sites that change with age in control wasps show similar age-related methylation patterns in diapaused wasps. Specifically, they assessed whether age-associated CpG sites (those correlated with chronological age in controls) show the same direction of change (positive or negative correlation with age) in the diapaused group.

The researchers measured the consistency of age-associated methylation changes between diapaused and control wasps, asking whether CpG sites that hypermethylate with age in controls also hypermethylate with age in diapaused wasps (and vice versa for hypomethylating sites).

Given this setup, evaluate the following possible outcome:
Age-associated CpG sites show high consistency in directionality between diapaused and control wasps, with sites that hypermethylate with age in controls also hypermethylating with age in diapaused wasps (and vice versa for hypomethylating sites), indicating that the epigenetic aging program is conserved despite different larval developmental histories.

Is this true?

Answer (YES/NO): YES